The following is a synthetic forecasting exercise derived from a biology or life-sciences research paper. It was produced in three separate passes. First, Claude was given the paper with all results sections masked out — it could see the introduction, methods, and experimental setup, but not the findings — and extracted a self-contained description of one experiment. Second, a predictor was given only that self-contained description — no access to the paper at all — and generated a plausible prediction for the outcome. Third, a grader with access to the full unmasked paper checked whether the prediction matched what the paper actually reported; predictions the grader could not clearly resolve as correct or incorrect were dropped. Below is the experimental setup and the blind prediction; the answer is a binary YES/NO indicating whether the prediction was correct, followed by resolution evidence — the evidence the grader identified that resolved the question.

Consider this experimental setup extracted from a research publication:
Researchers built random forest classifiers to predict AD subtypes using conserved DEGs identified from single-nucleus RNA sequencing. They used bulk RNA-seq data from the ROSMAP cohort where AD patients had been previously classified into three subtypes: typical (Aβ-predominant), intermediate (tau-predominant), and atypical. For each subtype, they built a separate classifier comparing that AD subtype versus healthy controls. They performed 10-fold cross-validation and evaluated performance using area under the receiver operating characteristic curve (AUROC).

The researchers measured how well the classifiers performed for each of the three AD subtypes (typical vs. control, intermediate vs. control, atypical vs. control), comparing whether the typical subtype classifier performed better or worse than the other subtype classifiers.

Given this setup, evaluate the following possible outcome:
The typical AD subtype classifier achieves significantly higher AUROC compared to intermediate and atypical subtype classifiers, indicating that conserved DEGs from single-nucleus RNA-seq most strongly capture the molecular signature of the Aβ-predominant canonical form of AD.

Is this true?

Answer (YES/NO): YES